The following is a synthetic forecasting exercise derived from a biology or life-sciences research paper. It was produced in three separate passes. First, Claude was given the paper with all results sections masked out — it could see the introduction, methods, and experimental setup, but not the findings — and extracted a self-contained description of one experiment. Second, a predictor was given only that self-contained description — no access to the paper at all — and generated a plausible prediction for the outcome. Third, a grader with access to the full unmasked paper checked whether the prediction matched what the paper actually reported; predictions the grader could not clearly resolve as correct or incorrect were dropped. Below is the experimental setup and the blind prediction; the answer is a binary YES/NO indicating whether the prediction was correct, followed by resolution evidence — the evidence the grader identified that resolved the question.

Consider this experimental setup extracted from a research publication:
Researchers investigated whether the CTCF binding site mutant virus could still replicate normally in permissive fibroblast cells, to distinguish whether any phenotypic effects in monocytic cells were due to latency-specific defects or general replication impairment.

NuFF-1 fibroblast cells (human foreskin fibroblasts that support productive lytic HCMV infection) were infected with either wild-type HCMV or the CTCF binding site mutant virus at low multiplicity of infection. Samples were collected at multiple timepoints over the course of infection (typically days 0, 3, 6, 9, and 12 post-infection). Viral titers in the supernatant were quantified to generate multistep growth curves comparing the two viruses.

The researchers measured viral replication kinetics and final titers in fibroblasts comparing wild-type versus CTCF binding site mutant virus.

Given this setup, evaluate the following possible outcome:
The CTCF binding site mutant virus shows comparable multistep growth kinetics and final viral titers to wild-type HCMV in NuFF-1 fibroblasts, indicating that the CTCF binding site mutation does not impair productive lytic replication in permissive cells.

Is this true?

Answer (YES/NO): YES